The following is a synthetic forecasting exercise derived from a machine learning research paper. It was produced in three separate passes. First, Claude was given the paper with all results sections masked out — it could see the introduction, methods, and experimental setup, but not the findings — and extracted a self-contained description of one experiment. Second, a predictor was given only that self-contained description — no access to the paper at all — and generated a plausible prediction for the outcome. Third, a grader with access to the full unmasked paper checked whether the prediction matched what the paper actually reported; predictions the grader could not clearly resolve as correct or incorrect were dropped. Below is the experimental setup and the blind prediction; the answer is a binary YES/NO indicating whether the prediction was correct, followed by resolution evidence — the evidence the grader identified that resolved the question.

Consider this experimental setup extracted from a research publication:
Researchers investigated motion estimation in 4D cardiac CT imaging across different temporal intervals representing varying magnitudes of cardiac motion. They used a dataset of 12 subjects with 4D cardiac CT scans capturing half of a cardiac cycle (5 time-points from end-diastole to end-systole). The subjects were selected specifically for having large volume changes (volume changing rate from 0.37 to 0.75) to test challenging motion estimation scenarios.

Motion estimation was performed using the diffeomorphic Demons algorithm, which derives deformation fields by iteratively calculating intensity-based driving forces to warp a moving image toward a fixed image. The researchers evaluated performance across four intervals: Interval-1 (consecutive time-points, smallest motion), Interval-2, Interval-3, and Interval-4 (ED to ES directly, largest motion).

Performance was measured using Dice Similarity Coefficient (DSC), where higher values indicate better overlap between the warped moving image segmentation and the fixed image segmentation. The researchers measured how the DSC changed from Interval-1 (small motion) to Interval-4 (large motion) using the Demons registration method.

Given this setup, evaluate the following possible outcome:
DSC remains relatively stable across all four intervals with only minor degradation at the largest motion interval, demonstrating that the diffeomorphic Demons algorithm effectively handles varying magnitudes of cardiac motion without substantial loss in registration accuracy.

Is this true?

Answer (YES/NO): NO